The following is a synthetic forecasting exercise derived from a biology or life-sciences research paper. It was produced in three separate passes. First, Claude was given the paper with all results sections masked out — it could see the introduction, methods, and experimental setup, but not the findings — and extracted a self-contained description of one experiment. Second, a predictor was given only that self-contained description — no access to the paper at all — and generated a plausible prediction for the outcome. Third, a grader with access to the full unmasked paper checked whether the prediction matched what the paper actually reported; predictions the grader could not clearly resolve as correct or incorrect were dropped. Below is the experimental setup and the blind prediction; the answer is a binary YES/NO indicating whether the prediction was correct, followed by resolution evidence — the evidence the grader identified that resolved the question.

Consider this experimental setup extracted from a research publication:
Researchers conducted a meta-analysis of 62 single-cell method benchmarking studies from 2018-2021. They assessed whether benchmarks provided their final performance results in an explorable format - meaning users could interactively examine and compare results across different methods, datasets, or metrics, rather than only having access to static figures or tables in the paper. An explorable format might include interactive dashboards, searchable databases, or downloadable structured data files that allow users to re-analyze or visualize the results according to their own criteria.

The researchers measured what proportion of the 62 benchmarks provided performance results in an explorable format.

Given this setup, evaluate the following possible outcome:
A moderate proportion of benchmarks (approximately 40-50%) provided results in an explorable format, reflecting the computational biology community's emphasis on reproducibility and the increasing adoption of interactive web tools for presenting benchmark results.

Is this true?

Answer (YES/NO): NO